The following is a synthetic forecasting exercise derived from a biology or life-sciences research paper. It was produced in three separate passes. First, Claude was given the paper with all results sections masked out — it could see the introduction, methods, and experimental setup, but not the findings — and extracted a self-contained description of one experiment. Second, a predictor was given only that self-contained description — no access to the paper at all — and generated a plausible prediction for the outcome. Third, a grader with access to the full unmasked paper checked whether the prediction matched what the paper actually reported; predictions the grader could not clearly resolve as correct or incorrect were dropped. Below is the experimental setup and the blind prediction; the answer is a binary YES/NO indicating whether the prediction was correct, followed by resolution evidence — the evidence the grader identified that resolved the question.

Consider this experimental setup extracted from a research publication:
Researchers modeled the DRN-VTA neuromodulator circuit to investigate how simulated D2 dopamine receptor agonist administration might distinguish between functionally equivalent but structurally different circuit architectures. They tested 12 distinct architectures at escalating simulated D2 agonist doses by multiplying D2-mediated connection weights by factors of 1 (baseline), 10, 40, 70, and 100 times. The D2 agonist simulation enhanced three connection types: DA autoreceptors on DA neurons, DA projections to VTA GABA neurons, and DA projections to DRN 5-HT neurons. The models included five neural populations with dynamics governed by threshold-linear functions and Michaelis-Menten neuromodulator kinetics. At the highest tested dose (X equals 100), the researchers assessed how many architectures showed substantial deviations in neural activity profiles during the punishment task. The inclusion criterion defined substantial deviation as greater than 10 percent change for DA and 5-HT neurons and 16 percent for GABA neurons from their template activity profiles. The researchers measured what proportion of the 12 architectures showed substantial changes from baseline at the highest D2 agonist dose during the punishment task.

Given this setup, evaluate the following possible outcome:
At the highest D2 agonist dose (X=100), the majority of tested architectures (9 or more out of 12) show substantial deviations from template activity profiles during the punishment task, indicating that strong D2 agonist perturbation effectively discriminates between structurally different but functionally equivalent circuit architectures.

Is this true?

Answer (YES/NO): YES